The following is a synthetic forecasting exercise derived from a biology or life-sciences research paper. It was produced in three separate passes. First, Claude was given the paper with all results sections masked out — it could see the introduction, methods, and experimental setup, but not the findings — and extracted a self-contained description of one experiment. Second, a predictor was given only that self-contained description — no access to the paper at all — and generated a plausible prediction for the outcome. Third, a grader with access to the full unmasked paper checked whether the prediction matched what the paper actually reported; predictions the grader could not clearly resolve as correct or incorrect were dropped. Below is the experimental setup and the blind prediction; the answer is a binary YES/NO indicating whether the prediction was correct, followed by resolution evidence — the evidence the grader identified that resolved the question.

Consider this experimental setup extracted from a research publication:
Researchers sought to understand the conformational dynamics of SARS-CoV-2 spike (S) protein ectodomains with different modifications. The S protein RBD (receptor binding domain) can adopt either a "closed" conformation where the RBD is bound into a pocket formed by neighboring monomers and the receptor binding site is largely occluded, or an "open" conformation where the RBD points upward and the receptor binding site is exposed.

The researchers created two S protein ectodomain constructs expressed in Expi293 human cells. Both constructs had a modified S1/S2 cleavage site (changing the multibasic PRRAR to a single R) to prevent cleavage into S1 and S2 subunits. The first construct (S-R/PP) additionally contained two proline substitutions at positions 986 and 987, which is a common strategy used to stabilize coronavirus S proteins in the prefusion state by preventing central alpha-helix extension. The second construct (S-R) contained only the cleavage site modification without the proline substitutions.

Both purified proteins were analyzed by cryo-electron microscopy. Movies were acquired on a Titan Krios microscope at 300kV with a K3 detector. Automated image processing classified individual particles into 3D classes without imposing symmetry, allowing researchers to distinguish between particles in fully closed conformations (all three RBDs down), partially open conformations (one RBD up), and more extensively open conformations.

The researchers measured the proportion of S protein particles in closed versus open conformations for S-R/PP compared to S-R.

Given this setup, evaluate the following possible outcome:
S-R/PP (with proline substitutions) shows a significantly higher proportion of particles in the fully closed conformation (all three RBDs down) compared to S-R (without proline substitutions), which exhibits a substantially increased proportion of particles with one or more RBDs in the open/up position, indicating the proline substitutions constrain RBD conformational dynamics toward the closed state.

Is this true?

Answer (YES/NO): NO